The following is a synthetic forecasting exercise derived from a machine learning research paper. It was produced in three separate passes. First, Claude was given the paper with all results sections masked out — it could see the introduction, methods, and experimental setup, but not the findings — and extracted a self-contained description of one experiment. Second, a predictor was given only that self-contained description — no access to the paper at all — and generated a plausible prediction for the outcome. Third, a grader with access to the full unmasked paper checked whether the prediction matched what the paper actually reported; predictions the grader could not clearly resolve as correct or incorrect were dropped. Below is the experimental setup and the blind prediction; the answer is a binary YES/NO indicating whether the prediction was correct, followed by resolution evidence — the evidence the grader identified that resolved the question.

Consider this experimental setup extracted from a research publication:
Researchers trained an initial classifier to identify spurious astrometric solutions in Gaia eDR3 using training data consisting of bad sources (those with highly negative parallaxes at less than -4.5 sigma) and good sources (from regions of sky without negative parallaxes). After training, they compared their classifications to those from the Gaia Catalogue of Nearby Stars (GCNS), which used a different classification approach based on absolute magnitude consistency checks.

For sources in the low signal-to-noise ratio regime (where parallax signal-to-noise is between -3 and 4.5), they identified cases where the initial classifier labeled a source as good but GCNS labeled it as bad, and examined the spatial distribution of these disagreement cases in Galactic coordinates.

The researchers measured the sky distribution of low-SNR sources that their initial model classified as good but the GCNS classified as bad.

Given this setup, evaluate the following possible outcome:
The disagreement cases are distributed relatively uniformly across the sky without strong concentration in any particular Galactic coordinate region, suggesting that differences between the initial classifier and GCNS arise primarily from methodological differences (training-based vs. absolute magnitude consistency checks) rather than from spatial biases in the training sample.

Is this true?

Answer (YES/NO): NO